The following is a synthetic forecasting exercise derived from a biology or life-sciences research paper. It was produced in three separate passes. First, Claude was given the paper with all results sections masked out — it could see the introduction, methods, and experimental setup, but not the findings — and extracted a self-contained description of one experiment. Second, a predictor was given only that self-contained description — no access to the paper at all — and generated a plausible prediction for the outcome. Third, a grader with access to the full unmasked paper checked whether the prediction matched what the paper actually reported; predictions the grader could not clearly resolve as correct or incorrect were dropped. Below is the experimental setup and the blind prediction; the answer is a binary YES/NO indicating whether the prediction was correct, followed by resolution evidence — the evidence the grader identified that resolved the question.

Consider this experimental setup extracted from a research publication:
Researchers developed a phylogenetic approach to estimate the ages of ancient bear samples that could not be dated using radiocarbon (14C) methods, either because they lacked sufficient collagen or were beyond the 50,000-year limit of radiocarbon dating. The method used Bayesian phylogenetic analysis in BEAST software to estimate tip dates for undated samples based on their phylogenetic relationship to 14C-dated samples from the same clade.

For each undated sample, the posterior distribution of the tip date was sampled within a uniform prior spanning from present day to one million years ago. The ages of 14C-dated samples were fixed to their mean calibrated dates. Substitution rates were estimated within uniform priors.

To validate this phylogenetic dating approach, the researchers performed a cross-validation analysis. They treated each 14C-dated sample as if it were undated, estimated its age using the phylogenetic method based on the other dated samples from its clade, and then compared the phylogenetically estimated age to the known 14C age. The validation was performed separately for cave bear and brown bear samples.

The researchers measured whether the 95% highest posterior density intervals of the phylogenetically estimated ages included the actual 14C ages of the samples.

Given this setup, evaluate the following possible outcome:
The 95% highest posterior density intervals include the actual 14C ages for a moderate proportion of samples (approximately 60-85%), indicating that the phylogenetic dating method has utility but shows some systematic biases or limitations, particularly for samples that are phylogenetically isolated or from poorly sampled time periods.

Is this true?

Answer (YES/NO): NO